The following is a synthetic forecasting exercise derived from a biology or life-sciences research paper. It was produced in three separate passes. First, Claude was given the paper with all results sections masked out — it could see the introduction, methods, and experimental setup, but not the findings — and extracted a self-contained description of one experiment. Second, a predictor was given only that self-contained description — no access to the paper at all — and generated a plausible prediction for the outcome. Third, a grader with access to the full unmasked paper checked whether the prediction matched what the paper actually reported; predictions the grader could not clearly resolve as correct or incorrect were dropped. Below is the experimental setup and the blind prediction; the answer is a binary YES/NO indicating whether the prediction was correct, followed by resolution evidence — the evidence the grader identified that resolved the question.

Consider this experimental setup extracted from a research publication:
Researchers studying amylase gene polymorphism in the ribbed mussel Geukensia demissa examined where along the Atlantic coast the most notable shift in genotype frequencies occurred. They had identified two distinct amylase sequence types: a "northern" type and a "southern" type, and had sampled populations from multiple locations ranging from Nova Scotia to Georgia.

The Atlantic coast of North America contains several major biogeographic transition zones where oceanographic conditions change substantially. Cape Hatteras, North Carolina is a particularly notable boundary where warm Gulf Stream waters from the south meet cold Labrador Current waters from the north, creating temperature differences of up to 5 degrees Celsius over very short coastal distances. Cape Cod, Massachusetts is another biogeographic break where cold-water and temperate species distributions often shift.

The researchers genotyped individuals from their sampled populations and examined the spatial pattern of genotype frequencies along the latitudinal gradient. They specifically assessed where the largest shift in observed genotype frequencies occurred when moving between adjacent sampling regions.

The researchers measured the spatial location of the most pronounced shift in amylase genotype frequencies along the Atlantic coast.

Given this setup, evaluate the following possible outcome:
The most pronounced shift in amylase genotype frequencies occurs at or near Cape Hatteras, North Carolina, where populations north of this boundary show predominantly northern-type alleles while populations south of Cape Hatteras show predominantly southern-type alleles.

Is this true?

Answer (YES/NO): YES